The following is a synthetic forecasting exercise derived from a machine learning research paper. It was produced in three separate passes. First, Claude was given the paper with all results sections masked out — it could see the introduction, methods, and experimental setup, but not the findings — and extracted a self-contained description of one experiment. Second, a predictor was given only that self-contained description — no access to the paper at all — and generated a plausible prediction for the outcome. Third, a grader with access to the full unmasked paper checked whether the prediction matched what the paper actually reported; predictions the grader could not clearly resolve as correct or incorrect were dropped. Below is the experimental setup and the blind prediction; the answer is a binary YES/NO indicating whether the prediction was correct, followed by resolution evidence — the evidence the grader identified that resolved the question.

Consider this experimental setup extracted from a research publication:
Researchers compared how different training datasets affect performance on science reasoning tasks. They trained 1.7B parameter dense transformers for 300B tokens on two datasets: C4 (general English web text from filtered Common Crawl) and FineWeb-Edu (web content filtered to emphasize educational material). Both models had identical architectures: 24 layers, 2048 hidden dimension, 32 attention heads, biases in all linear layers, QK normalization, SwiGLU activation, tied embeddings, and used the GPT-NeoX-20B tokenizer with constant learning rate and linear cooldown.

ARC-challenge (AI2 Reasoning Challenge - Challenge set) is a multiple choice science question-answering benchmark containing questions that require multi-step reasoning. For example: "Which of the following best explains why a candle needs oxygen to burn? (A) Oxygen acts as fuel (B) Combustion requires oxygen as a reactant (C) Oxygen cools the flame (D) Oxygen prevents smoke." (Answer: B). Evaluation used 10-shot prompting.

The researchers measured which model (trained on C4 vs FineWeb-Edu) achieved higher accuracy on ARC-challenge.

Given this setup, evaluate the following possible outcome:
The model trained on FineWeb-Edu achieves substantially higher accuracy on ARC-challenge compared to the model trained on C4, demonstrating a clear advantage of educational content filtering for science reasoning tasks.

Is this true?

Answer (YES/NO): YES